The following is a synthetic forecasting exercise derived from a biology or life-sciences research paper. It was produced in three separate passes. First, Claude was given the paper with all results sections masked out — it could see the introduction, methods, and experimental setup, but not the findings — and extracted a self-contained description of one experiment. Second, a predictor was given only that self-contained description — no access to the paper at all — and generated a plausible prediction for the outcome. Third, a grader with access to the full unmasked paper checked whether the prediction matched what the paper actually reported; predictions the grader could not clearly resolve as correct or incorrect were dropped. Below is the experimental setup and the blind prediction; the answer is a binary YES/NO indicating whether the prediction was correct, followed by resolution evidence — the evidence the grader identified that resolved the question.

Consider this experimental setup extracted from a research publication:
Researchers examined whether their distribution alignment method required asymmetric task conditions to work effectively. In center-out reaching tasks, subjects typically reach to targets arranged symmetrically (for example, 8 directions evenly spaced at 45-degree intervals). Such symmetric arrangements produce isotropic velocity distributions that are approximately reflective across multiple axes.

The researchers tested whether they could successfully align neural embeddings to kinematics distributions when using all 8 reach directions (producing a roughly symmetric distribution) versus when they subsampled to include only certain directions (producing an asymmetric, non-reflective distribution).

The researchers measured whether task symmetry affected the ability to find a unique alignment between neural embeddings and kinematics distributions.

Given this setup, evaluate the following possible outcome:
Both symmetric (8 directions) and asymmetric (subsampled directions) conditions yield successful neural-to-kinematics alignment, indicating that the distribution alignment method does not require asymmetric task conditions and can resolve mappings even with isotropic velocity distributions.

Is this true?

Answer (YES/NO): NO